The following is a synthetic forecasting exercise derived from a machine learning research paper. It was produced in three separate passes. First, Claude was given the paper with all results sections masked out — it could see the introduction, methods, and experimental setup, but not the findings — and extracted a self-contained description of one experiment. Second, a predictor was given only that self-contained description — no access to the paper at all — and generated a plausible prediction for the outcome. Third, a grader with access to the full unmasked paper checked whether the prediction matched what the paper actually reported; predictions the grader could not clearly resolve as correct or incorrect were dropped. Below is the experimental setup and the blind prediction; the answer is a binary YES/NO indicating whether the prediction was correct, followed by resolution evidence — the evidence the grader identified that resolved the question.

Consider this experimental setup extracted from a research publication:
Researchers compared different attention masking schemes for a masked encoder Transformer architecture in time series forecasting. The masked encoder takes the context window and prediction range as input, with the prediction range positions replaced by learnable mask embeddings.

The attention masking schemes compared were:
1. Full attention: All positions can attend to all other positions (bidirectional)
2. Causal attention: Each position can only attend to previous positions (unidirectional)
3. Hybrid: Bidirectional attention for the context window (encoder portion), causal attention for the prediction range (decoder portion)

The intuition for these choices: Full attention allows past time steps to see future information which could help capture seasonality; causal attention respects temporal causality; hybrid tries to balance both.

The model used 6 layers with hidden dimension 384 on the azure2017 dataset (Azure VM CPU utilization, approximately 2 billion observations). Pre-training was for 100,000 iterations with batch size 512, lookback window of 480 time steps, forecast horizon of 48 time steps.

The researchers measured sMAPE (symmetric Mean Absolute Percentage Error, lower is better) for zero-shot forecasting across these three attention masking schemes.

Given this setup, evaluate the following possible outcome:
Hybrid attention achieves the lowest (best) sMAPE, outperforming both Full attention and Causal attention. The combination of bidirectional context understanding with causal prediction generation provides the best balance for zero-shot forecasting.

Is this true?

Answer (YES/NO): NO